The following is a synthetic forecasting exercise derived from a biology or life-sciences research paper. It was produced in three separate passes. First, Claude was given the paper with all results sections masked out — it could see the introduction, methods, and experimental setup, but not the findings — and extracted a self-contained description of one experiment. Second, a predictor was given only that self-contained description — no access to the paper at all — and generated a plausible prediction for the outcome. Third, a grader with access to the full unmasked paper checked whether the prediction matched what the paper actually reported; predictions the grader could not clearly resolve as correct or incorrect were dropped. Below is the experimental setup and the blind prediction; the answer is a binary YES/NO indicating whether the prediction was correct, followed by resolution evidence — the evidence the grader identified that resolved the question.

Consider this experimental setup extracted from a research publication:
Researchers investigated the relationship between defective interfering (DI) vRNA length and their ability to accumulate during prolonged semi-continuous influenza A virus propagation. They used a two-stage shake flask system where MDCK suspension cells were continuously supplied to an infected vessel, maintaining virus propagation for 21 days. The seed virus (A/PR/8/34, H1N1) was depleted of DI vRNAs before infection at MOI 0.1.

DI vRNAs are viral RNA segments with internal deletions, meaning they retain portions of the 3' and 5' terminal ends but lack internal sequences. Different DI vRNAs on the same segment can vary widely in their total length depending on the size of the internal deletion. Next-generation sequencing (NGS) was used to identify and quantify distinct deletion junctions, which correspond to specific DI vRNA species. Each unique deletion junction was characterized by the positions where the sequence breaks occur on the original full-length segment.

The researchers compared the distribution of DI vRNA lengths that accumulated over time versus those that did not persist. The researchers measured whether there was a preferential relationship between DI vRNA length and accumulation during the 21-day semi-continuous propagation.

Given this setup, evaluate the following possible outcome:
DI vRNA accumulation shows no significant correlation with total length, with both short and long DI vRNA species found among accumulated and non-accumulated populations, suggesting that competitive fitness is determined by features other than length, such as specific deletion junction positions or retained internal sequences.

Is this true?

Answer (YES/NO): NO